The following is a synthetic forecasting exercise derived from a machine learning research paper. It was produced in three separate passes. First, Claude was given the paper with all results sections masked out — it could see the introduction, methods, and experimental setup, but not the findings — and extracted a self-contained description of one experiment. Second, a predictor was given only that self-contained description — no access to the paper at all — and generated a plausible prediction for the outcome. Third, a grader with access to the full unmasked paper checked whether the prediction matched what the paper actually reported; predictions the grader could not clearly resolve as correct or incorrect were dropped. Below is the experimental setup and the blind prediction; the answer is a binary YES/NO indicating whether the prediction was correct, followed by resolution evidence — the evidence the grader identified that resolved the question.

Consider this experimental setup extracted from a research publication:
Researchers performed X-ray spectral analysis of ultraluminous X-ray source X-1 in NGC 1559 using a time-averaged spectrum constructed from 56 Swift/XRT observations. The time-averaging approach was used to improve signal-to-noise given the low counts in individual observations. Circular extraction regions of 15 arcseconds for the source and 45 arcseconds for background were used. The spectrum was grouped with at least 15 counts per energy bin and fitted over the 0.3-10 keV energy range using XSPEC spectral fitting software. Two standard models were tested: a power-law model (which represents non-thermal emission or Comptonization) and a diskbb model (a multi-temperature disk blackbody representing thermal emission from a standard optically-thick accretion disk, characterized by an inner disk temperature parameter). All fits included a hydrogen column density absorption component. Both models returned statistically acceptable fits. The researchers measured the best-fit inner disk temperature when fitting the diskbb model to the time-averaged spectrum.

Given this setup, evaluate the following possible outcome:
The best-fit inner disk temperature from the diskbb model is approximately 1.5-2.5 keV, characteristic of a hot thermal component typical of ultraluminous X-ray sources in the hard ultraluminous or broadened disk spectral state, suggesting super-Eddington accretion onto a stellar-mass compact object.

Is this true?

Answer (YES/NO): YES